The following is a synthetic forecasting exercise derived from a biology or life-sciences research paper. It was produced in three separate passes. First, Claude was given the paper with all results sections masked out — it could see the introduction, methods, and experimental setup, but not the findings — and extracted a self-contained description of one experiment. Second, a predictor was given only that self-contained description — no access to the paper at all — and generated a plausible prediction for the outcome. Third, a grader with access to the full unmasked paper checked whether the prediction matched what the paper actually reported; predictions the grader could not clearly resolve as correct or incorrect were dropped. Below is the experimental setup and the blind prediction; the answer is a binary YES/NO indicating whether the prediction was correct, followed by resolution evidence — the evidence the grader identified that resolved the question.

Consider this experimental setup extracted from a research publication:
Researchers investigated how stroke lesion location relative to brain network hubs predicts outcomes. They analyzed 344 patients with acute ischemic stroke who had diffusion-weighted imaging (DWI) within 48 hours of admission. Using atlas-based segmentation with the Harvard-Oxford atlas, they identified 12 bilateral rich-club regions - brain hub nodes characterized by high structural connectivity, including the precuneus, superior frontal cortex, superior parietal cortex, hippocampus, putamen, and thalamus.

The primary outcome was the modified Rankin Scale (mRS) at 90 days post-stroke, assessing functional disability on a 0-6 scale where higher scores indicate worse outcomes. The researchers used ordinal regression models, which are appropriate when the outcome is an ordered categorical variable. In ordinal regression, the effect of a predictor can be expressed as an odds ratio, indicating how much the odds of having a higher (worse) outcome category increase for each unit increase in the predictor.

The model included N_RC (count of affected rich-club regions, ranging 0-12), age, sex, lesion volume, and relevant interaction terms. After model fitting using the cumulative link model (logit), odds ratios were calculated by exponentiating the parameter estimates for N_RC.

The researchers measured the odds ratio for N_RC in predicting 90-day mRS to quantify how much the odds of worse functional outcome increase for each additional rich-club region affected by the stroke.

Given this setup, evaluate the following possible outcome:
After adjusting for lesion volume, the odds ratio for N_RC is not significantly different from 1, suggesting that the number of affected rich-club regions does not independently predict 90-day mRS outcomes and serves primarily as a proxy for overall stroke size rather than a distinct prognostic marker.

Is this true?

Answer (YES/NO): NO